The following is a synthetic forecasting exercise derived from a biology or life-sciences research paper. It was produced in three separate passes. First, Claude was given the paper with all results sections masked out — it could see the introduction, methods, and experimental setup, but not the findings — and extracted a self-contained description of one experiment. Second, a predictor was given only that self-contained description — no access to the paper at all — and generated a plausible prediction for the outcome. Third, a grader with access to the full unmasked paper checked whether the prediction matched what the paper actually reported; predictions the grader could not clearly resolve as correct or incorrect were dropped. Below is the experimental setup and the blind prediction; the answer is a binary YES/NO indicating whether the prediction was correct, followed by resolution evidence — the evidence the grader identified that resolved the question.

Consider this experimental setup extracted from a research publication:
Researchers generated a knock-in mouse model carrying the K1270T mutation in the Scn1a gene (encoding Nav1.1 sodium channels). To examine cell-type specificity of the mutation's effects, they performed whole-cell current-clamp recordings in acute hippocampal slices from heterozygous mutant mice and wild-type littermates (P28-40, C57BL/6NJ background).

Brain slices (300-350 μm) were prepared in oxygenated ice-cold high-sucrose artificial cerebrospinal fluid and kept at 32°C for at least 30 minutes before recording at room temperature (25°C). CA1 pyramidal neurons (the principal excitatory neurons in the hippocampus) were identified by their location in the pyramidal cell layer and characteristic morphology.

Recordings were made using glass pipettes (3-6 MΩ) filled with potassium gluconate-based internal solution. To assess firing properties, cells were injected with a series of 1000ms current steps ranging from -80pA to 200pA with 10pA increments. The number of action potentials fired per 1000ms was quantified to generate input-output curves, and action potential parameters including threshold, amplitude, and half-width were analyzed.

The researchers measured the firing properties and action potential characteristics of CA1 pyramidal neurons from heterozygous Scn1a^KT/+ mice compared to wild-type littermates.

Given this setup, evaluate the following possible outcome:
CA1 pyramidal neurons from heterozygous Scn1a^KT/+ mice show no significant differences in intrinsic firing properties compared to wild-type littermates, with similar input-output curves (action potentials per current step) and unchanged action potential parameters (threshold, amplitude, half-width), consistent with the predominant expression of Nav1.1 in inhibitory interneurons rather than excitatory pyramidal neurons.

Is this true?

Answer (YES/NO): YES